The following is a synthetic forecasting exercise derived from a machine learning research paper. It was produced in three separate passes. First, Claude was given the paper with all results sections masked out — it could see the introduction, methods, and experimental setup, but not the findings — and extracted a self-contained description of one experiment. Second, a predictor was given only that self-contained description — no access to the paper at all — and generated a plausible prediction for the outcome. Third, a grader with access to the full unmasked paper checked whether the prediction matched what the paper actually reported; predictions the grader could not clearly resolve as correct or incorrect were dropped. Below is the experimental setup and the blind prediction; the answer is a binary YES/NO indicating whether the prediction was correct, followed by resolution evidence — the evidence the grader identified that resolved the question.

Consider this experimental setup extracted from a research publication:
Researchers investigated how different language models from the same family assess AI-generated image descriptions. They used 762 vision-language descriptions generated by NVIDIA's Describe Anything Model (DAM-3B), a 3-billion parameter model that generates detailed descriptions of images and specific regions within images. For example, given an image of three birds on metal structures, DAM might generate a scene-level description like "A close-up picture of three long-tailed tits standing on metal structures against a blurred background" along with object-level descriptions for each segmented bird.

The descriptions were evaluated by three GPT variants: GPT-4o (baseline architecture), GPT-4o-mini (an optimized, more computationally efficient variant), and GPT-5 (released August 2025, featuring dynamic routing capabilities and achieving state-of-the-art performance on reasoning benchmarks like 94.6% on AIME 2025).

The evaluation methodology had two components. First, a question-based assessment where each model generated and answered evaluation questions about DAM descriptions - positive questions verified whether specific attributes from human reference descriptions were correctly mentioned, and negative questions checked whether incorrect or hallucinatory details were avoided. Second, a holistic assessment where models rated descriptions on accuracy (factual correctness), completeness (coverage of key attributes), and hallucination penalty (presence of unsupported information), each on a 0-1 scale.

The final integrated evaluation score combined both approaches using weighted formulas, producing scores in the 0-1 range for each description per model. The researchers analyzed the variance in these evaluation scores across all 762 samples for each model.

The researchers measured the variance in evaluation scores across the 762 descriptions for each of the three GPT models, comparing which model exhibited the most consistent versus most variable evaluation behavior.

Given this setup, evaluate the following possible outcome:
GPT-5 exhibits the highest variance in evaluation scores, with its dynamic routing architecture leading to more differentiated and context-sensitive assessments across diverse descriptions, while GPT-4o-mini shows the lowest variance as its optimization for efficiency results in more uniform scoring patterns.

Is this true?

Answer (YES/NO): YES